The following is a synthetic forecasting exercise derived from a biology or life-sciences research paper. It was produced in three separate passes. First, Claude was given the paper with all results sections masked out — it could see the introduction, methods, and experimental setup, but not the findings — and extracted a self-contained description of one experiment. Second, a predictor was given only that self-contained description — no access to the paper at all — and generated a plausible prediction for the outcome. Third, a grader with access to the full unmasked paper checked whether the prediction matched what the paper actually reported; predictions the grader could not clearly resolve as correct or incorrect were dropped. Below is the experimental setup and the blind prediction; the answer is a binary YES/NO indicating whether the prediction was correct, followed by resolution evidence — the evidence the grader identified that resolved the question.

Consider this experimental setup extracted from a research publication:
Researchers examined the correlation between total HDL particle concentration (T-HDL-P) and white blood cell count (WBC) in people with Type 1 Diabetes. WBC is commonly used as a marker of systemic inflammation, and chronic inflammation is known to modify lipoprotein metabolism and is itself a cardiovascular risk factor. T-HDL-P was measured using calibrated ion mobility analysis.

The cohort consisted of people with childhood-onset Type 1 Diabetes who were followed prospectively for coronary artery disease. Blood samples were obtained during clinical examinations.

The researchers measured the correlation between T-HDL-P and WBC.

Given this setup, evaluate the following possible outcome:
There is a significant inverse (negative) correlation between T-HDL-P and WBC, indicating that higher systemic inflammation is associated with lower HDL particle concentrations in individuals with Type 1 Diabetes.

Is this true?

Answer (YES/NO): NO